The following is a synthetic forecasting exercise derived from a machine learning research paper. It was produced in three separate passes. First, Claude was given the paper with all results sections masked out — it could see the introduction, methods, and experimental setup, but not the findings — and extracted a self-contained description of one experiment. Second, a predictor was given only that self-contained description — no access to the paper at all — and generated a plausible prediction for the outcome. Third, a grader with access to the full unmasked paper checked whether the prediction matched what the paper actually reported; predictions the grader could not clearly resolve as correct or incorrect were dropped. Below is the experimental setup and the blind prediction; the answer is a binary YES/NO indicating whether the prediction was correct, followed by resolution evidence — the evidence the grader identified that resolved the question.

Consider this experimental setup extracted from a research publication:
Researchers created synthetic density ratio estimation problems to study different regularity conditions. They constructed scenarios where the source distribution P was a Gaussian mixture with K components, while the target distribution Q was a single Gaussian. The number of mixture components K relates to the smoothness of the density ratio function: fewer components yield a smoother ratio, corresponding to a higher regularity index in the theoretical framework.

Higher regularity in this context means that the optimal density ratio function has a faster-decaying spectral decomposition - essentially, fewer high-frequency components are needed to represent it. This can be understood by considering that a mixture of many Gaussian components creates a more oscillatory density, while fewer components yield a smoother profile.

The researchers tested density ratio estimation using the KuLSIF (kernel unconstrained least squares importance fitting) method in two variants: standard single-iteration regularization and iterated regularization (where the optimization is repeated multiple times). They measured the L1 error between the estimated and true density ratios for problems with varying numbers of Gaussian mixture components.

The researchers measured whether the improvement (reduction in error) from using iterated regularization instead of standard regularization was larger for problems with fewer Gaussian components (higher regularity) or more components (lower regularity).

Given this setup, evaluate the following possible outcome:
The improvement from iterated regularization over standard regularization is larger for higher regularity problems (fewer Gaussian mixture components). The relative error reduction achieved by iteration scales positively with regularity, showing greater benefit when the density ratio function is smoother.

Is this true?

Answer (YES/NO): YES